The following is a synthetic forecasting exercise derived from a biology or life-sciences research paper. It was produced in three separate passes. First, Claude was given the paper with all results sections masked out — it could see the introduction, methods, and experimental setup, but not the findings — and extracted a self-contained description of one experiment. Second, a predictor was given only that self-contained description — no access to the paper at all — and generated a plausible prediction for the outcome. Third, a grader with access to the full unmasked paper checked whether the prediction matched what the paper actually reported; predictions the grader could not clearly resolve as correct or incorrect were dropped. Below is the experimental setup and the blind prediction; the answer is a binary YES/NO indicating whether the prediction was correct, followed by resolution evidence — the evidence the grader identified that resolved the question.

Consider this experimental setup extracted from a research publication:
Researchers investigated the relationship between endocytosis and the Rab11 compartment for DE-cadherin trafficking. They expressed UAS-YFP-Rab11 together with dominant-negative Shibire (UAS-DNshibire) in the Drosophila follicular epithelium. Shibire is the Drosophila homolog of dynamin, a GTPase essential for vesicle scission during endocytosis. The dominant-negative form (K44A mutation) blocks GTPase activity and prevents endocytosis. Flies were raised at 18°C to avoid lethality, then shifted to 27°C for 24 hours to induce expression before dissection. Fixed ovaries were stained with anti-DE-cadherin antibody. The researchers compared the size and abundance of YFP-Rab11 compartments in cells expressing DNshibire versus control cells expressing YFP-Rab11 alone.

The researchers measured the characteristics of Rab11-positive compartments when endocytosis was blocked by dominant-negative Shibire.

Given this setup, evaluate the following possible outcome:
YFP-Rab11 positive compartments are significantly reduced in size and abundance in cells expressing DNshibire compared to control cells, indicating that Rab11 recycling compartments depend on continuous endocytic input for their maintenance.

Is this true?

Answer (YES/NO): NO